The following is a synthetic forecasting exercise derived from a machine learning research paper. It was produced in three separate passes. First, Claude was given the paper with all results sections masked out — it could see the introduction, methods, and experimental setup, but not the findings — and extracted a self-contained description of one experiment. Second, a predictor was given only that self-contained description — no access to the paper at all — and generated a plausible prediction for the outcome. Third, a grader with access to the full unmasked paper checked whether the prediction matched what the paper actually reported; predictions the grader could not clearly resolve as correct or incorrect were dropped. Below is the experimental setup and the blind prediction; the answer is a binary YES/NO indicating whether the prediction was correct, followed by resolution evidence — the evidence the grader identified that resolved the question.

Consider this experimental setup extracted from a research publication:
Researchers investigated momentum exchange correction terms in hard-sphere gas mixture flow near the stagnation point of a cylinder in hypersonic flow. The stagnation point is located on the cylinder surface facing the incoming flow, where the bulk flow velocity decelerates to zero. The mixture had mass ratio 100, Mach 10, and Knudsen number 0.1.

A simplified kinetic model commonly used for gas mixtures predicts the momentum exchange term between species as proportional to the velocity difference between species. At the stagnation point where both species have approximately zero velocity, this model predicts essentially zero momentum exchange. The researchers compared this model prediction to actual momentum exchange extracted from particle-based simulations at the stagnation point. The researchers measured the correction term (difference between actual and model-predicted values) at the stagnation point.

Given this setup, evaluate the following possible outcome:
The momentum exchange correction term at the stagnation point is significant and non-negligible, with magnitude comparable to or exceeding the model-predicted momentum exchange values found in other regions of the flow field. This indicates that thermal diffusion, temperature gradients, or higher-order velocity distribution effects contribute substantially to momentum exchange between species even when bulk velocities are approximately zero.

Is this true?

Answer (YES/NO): YES